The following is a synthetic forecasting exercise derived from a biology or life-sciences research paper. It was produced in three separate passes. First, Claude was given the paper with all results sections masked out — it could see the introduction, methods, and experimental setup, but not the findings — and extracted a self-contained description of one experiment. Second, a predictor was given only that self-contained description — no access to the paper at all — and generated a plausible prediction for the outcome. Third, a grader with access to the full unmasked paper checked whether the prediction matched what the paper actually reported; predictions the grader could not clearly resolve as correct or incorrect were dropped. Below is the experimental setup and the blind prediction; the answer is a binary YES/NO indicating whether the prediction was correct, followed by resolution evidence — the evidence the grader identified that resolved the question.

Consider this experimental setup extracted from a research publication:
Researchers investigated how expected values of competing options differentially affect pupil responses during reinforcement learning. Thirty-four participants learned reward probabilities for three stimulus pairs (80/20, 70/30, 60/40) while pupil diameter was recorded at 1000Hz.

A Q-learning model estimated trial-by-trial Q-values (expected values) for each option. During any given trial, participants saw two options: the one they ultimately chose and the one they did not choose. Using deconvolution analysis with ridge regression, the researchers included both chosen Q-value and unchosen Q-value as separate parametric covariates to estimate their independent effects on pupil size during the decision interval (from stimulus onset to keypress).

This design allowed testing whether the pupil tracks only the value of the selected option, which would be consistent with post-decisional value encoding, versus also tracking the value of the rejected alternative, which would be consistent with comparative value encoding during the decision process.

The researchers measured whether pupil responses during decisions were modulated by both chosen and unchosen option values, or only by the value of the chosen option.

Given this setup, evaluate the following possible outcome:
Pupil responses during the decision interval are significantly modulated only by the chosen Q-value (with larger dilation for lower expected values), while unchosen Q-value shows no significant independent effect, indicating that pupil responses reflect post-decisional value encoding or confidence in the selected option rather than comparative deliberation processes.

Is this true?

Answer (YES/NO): NO